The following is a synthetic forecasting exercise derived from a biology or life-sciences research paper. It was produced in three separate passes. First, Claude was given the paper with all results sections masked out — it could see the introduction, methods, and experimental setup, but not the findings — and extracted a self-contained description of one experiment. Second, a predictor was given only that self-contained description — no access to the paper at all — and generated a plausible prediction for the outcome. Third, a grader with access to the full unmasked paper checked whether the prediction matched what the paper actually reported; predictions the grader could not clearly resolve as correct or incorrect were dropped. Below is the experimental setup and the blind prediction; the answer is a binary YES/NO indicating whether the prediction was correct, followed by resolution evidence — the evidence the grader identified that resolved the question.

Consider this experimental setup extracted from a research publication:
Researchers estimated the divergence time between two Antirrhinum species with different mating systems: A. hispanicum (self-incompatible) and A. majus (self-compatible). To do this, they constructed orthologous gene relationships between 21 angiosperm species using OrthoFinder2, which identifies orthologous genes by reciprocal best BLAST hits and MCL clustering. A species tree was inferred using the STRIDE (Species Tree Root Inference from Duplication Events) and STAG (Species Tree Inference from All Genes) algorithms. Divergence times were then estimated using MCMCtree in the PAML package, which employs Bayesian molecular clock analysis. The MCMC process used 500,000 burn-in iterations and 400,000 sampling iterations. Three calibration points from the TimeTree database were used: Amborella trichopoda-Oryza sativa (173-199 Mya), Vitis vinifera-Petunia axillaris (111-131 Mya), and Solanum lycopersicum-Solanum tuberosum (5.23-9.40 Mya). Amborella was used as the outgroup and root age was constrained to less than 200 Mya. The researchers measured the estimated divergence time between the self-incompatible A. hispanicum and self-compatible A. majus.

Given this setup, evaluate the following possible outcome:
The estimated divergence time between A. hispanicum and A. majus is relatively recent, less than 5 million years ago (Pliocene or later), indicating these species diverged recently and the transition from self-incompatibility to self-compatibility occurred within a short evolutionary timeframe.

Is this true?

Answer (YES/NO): YES